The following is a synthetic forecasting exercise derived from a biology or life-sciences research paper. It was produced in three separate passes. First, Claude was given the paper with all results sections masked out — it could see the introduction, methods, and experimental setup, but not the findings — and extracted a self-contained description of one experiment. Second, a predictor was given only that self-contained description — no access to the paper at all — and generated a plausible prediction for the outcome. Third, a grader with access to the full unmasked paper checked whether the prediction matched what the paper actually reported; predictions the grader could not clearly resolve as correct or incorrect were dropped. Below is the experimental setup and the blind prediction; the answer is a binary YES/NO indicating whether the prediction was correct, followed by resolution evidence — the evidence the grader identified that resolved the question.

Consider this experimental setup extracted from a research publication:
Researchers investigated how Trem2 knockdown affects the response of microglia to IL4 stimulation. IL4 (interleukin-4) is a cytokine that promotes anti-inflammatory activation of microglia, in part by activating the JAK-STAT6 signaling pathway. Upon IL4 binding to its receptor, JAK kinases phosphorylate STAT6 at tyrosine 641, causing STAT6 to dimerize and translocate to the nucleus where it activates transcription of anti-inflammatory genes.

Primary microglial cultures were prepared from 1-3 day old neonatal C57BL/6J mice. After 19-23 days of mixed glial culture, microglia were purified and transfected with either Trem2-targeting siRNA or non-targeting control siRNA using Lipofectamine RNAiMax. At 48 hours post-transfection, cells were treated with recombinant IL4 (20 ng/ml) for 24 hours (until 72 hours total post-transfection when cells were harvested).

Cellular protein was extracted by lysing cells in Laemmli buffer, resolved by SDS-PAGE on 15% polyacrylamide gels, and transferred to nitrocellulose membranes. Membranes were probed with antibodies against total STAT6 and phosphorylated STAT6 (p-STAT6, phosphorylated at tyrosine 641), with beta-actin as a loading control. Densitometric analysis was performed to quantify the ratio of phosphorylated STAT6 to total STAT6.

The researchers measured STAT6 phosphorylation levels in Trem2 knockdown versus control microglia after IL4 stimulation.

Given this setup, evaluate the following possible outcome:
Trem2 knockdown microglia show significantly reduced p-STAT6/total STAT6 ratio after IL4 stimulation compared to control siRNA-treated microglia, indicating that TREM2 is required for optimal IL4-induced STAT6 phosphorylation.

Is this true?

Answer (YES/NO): NO